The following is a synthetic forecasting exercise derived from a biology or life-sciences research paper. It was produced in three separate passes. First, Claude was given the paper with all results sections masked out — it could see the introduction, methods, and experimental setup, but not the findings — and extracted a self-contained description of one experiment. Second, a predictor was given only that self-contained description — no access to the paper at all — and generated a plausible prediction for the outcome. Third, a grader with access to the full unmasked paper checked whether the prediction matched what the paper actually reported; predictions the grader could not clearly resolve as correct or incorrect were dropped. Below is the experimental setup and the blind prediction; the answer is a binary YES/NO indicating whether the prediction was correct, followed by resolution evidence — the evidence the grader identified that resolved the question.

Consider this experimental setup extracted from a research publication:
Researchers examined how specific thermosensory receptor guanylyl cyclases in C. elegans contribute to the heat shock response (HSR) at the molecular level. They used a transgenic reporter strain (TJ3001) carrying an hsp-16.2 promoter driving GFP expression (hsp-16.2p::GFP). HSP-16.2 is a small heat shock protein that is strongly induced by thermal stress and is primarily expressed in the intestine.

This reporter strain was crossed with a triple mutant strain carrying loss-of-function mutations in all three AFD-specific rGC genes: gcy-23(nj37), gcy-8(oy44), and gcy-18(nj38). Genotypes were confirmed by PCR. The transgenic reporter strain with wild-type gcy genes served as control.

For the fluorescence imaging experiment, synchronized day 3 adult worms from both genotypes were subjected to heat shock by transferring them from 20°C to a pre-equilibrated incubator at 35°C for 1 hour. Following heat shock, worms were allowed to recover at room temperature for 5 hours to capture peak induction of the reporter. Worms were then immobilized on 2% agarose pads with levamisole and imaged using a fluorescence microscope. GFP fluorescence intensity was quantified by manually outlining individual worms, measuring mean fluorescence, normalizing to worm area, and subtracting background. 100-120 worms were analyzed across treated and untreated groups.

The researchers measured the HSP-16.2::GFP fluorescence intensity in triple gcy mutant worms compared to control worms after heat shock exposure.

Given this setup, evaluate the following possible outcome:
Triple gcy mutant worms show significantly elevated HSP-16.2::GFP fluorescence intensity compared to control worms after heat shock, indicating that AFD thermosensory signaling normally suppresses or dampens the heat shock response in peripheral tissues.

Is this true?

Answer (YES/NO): NO